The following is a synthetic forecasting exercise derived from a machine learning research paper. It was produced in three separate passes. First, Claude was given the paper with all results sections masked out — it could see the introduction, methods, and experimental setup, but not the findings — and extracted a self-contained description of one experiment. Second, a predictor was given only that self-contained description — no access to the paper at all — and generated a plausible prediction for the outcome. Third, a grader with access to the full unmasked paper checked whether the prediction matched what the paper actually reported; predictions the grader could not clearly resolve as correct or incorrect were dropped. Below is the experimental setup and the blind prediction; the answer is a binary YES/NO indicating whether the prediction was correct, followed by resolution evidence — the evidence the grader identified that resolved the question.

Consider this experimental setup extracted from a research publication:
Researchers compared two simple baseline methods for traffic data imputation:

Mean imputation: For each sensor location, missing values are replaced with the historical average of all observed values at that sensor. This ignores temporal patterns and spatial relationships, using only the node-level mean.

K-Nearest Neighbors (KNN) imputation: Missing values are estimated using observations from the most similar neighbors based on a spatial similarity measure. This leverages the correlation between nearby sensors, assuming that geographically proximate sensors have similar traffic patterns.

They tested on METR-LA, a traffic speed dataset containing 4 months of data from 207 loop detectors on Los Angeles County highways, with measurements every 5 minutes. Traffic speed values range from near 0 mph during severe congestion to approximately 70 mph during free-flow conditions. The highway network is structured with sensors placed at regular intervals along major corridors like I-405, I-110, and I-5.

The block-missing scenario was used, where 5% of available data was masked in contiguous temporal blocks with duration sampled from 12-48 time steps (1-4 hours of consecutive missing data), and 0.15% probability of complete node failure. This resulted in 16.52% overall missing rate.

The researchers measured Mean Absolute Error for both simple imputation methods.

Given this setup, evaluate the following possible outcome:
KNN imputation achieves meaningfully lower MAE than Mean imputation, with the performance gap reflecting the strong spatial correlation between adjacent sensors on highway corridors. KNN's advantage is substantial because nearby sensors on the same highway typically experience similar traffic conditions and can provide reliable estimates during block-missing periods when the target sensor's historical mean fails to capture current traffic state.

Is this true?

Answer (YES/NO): NO